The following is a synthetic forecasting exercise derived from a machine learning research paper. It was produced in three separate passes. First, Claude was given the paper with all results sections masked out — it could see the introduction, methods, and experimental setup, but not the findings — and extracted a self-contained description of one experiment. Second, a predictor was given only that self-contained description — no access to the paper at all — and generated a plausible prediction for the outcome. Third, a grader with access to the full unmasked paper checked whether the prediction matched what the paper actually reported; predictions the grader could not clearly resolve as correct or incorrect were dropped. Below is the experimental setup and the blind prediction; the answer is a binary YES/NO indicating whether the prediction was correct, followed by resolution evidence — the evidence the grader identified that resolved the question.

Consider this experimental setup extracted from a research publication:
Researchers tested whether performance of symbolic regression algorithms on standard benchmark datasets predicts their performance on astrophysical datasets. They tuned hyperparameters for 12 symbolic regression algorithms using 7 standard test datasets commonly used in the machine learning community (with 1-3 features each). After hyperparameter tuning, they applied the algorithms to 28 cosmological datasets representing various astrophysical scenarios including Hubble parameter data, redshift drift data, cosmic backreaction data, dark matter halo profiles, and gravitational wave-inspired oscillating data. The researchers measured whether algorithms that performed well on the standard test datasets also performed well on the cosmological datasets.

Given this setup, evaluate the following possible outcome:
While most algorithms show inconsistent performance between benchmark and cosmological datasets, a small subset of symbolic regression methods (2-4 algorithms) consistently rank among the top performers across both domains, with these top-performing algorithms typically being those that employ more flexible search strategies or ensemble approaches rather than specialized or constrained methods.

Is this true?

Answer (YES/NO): NO